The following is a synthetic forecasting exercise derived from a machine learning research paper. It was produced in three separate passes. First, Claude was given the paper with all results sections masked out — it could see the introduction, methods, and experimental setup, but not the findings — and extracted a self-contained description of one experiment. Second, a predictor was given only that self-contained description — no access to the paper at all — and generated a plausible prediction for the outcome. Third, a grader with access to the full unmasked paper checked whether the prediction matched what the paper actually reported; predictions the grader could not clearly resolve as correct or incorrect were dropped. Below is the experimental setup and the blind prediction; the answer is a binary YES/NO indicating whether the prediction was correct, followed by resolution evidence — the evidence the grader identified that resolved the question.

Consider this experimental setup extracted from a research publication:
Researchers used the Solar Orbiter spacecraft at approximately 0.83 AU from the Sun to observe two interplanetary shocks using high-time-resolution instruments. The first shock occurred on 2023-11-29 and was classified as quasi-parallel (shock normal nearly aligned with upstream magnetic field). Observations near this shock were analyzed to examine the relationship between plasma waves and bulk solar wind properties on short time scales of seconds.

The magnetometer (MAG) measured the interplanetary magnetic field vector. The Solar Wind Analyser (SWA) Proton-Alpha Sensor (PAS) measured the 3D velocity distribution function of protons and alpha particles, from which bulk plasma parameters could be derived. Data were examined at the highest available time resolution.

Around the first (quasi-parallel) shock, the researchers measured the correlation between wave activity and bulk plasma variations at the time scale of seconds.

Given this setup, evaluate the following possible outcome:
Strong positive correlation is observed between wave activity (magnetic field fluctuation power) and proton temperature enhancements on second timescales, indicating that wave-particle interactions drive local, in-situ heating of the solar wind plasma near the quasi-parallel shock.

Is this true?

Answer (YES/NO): NO